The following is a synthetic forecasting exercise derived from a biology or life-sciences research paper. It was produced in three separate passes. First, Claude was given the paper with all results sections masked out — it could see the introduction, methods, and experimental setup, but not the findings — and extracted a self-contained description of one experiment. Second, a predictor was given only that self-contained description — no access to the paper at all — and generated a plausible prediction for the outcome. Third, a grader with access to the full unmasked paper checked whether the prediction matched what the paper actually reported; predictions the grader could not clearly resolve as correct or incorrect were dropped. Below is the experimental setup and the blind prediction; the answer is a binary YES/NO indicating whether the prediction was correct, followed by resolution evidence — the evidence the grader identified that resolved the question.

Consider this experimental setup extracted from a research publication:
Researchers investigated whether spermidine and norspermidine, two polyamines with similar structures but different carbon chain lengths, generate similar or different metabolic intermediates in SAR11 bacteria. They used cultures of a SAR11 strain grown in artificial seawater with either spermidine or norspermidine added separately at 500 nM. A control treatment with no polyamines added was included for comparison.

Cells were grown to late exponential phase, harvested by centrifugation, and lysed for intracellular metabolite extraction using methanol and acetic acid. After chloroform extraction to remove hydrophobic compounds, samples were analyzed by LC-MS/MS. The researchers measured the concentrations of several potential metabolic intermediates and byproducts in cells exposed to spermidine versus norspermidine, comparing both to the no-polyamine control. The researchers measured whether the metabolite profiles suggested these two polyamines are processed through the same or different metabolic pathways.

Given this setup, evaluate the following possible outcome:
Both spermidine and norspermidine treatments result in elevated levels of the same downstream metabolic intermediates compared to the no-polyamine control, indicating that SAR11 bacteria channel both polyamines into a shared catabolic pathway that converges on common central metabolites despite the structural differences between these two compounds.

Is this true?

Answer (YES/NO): NO